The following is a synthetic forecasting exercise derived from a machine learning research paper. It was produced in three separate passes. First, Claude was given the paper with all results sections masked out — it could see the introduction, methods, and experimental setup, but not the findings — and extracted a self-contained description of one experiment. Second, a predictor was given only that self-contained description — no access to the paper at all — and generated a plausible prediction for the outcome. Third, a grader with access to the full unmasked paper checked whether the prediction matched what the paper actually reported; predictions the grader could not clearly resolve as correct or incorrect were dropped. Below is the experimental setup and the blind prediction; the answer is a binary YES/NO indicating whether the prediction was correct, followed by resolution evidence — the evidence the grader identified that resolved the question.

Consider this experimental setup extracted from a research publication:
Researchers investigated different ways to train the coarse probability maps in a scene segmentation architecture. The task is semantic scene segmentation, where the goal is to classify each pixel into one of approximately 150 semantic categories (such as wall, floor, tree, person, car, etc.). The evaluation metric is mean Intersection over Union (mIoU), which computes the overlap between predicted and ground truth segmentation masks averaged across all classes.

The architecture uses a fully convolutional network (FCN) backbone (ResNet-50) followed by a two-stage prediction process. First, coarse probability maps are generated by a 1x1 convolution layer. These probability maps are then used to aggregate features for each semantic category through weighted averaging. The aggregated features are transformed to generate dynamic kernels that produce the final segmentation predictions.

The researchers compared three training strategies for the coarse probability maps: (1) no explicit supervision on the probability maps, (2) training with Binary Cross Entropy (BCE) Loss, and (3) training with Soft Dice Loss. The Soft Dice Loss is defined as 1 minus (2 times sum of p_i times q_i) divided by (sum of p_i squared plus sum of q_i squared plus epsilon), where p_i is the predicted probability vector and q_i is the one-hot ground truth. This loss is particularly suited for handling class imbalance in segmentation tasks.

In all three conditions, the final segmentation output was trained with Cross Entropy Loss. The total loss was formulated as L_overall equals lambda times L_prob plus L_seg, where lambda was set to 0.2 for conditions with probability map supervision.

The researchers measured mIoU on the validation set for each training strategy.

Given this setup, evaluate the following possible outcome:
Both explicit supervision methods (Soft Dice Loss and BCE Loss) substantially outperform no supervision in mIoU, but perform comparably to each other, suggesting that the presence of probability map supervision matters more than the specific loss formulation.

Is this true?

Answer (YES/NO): NO